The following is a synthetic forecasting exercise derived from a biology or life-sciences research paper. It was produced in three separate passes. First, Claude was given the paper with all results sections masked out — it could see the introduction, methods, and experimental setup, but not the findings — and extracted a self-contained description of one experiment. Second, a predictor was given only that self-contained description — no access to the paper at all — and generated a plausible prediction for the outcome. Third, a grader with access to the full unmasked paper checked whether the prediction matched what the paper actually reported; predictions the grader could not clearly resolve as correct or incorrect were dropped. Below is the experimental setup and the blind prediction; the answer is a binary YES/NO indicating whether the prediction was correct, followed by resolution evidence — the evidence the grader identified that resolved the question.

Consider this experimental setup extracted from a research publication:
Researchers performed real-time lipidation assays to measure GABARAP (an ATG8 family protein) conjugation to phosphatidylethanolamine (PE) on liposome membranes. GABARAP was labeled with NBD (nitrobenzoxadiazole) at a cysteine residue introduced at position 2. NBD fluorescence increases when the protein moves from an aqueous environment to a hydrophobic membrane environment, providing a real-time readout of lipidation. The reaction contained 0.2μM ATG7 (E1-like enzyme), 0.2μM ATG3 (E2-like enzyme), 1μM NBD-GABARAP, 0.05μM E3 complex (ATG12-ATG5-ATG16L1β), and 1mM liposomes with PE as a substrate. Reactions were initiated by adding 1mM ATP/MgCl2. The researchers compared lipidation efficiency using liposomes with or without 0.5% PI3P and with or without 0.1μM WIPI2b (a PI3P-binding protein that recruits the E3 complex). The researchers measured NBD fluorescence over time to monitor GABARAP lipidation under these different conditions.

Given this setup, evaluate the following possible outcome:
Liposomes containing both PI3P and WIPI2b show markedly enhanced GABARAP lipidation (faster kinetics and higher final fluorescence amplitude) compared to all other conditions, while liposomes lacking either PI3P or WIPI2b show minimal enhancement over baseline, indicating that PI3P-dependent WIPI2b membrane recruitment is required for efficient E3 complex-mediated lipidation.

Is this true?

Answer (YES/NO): NO